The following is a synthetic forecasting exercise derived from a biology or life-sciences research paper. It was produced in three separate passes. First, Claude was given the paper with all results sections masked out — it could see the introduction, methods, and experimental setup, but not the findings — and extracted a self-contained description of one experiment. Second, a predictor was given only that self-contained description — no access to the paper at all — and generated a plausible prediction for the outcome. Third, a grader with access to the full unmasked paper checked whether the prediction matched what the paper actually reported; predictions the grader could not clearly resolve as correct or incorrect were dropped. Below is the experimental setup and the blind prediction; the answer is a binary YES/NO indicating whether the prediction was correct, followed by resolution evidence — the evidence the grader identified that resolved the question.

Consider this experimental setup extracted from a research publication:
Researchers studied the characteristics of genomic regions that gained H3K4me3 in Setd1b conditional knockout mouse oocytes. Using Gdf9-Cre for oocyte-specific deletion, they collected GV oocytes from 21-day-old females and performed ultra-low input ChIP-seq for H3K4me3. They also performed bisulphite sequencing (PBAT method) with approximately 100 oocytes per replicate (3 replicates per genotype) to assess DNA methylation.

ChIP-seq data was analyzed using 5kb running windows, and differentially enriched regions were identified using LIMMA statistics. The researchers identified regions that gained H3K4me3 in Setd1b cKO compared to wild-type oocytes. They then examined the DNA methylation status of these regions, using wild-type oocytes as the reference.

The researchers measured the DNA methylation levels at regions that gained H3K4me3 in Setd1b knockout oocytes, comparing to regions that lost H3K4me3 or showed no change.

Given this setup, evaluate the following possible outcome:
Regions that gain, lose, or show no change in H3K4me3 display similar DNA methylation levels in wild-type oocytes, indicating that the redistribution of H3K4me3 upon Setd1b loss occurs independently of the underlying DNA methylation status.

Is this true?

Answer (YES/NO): NO